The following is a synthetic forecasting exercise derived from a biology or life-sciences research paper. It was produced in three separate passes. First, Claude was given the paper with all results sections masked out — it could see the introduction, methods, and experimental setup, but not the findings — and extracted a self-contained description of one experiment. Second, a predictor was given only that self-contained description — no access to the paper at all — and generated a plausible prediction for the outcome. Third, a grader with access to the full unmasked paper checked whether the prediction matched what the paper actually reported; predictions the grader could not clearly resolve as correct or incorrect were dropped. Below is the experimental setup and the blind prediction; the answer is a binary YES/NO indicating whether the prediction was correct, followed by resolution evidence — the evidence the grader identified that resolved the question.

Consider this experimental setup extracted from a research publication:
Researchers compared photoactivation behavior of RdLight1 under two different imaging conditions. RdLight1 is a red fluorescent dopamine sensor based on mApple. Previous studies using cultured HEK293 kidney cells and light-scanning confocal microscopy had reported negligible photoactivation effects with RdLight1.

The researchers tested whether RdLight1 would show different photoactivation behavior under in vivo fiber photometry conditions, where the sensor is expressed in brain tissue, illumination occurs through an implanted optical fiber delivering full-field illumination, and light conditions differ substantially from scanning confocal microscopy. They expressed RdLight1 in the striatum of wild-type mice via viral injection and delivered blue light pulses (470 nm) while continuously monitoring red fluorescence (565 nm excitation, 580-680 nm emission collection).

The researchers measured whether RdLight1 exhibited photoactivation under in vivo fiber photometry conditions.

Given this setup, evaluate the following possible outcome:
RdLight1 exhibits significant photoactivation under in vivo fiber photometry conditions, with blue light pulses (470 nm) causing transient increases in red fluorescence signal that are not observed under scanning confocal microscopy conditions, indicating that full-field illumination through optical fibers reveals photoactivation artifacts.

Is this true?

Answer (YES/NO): YES